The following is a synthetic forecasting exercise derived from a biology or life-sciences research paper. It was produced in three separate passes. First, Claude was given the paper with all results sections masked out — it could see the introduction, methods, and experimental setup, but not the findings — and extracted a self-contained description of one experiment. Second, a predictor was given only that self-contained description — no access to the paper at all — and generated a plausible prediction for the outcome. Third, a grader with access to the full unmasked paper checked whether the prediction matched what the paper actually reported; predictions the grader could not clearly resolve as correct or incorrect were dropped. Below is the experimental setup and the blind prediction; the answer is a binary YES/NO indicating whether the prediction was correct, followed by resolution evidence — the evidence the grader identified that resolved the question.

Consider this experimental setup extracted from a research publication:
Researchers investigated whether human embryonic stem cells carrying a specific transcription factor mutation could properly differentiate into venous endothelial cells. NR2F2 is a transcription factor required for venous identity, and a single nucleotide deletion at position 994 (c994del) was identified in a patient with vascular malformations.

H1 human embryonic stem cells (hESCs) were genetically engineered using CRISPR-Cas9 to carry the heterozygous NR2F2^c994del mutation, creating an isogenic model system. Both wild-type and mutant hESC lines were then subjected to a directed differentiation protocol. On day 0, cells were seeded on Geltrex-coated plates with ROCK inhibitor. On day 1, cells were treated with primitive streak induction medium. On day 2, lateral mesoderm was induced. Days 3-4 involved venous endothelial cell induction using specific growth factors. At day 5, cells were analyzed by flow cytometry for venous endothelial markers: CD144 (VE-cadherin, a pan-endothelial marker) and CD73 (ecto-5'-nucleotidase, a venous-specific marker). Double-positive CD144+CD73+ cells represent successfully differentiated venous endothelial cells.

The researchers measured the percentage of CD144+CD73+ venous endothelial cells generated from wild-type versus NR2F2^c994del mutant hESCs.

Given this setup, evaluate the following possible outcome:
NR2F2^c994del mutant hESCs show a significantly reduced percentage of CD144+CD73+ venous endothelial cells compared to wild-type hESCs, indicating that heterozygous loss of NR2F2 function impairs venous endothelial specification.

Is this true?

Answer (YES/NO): YES